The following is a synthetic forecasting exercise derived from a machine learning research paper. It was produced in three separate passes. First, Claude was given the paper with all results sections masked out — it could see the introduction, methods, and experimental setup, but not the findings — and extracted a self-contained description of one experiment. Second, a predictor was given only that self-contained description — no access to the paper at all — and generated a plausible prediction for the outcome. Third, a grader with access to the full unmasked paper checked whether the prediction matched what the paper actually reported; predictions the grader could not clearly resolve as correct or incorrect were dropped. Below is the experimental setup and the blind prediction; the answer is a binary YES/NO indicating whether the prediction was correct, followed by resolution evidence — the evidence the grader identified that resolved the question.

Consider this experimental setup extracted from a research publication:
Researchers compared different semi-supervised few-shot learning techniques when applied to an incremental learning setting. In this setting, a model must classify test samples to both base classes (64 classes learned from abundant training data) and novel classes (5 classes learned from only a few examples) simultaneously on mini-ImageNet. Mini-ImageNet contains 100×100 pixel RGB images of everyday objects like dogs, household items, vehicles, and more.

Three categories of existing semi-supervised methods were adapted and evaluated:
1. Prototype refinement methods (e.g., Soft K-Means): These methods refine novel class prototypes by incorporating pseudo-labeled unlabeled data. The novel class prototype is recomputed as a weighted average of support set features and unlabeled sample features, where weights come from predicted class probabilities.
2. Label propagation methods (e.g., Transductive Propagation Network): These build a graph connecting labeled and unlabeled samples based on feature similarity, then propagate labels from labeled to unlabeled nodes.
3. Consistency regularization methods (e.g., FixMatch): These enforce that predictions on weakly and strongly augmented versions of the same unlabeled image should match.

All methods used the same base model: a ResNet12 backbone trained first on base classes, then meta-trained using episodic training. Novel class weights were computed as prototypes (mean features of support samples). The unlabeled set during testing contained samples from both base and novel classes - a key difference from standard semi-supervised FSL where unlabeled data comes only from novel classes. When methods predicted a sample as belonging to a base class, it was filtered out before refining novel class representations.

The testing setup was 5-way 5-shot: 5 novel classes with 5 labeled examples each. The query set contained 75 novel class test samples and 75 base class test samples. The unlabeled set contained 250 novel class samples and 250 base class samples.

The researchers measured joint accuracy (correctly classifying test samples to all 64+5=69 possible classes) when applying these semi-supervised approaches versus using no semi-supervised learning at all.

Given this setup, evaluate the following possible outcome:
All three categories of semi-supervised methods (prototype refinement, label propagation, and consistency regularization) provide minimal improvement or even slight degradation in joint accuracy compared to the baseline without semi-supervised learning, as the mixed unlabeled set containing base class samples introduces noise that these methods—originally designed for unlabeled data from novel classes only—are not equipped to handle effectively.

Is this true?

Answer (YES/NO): NO